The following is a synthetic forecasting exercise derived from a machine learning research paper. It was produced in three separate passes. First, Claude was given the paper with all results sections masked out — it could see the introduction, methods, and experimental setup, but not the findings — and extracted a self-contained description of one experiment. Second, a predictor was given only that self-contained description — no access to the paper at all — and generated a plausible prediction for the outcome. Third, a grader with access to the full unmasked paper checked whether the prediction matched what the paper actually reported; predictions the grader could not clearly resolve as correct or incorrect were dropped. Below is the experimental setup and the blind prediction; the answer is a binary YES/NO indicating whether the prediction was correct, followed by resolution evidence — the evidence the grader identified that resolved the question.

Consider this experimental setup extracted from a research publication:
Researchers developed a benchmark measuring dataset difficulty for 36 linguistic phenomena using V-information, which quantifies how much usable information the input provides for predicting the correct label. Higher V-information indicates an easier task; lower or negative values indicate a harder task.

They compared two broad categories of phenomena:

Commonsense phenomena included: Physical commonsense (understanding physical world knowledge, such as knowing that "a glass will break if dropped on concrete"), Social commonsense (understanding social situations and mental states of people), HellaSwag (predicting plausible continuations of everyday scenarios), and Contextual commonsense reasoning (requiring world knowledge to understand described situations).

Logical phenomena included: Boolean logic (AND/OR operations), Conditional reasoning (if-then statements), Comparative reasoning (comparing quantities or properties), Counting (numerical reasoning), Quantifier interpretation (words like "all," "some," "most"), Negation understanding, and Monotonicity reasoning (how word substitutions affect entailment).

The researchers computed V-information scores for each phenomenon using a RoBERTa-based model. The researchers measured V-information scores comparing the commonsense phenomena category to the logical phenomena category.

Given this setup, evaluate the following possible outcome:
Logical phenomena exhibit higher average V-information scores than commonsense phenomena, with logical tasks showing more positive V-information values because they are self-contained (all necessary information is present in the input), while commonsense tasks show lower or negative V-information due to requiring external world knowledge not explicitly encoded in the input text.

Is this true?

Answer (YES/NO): YES